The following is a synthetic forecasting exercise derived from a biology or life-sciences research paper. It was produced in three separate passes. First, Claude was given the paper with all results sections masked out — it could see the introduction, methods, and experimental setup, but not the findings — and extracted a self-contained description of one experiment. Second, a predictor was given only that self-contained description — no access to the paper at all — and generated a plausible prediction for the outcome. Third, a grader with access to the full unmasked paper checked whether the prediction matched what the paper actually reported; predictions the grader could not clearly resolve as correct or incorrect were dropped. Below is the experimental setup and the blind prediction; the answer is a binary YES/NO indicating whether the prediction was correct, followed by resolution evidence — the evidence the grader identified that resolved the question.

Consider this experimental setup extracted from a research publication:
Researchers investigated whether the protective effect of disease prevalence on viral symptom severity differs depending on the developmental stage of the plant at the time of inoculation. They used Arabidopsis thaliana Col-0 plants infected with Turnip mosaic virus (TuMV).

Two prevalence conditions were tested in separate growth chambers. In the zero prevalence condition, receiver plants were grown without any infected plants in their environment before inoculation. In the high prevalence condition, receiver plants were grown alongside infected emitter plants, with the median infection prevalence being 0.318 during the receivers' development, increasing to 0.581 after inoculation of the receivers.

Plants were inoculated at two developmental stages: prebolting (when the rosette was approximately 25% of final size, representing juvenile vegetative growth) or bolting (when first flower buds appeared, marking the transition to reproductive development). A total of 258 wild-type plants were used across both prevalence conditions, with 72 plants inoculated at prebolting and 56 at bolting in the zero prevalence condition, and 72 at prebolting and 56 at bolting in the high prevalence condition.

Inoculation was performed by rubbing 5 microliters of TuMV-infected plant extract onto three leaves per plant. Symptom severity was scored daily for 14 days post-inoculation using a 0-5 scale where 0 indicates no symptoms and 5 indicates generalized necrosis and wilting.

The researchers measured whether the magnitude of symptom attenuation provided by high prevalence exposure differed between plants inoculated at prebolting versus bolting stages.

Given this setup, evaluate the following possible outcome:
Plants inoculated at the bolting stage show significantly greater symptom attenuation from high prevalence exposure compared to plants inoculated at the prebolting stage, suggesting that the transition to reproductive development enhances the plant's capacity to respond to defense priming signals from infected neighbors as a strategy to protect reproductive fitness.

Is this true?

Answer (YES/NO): NO